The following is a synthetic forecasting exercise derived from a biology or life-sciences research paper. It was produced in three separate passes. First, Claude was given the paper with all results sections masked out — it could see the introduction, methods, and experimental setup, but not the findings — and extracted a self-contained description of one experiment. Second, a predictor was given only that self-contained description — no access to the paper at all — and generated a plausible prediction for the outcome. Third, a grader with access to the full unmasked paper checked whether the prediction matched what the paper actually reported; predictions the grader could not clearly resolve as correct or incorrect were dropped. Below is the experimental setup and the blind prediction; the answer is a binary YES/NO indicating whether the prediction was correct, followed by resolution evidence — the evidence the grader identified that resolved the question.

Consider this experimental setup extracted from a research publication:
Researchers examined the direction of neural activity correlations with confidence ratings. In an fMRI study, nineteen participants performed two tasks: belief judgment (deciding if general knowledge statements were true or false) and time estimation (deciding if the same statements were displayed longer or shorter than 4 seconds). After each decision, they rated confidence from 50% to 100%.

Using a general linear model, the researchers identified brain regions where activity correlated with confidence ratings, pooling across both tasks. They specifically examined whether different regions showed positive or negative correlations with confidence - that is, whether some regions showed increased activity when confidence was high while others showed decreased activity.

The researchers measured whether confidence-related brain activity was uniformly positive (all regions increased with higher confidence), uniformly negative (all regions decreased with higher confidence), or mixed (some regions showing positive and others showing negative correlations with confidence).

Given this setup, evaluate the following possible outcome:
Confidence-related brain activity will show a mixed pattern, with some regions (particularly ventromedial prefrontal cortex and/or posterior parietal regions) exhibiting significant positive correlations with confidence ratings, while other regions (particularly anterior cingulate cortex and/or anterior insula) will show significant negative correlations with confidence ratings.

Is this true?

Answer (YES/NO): NO